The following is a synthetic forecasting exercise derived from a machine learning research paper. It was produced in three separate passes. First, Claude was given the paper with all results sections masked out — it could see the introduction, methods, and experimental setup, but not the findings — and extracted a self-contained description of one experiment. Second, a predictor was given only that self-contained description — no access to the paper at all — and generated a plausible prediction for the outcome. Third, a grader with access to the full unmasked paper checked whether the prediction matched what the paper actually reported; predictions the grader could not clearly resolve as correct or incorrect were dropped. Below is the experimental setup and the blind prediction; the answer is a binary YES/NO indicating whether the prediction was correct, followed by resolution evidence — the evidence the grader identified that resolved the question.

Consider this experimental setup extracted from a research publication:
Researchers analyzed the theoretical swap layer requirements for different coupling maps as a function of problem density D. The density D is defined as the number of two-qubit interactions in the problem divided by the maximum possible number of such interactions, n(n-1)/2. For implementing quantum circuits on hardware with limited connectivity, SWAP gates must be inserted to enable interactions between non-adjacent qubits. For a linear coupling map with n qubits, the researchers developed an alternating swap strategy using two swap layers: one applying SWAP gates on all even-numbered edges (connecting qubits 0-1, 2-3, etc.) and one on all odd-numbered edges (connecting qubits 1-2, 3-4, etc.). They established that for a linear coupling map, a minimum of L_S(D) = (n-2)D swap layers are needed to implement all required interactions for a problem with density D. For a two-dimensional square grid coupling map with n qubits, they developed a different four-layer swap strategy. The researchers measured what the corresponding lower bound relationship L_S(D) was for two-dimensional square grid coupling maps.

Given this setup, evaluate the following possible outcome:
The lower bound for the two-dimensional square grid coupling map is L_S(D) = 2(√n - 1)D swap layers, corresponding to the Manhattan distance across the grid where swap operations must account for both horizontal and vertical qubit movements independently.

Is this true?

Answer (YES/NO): NO